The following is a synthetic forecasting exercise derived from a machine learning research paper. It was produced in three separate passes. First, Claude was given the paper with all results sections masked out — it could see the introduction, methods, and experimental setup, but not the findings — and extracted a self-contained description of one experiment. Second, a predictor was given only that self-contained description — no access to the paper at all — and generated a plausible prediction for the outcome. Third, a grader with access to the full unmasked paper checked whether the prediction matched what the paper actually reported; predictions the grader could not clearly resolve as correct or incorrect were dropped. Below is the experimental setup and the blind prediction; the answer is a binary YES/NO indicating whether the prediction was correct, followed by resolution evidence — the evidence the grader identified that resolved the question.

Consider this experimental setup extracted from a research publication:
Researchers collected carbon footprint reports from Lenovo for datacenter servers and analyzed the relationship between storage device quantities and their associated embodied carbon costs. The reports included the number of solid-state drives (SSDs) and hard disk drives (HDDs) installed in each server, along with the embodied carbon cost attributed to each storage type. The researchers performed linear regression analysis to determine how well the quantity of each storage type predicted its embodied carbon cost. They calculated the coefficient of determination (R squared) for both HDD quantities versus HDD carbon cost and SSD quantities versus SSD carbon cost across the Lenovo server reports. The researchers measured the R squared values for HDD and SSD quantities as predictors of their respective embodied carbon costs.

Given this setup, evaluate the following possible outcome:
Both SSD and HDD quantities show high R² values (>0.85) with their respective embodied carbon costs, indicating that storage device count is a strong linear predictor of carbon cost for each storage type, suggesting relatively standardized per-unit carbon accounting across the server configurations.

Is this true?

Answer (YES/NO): NO